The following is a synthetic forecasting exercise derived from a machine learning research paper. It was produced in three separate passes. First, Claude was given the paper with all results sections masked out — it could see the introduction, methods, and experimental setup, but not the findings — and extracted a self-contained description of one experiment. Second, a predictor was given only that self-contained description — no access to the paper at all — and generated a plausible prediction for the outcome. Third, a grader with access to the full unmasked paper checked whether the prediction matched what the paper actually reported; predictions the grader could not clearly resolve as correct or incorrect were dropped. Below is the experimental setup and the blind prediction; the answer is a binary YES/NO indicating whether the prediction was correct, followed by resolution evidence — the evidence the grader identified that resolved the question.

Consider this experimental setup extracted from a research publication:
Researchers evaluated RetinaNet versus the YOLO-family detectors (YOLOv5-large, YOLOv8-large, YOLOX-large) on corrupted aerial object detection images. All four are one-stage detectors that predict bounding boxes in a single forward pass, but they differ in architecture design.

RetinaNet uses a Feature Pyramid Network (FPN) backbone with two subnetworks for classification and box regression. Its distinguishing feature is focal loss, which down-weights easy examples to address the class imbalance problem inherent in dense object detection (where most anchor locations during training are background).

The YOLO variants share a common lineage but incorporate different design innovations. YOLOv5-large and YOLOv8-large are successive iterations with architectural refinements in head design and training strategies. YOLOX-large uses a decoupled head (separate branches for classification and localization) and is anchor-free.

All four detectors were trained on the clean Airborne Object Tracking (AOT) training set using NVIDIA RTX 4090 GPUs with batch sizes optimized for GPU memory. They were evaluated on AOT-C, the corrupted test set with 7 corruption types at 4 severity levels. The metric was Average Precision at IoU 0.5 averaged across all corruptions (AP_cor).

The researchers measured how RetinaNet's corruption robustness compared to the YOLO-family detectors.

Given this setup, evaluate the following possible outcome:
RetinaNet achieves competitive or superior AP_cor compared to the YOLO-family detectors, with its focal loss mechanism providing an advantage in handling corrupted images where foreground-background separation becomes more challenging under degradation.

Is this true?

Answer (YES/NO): NO